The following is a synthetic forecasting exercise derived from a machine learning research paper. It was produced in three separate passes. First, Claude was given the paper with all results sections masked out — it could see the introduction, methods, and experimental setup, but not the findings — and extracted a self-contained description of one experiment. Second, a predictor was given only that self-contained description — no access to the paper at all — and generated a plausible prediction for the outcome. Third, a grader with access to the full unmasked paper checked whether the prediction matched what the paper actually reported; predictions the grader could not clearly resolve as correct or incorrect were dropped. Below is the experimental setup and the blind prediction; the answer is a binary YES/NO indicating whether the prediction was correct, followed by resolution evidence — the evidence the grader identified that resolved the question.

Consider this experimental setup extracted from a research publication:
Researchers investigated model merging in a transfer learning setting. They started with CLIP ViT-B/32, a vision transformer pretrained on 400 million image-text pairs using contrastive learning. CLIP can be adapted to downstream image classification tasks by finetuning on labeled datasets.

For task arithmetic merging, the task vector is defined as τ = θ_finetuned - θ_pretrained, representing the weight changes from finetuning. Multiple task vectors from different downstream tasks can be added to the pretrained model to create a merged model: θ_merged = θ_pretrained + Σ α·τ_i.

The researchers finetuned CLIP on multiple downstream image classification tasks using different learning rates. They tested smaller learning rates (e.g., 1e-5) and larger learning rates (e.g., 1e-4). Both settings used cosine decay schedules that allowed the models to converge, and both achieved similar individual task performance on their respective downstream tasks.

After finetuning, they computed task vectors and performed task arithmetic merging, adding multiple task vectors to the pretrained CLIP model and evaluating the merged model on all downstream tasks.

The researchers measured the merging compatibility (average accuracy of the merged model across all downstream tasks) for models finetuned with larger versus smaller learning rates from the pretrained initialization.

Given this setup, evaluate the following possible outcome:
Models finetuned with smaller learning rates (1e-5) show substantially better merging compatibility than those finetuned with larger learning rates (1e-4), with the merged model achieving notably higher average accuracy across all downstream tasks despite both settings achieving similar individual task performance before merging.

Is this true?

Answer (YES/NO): NO